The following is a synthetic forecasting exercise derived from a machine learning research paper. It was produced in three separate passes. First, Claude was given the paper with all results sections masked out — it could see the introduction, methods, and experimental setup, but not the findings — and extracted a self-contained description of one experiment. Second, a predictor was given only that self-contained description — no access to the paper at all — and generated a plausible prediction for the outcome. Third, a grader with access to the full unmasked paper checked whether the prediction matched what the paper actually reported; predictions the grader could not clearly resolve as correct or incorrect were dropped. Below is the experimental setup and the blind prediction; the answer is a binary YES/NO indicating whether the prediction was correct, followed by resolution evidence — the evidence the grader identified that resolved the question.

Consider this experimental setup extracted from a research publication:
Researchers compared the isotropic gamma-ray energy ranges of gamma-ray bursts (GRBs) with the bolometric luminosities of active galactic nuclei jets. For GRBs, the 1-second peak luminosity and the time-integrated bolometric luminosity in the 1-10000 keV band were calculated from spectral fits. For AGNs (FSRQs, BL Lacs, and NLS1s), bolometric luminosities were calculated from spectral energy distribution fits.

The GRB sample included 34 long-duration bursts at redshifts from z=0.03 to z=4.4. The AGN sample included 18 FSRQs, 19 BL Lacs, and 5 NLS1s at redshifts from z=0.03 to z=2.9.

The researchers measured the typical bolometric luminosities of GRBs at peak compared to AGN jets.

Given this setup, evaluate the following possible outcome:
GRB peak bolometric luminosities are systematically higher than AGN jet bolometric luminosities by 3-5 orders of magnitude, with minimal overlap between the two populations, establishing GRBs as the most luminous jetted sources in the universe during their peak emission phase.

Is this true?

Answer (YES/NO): NO